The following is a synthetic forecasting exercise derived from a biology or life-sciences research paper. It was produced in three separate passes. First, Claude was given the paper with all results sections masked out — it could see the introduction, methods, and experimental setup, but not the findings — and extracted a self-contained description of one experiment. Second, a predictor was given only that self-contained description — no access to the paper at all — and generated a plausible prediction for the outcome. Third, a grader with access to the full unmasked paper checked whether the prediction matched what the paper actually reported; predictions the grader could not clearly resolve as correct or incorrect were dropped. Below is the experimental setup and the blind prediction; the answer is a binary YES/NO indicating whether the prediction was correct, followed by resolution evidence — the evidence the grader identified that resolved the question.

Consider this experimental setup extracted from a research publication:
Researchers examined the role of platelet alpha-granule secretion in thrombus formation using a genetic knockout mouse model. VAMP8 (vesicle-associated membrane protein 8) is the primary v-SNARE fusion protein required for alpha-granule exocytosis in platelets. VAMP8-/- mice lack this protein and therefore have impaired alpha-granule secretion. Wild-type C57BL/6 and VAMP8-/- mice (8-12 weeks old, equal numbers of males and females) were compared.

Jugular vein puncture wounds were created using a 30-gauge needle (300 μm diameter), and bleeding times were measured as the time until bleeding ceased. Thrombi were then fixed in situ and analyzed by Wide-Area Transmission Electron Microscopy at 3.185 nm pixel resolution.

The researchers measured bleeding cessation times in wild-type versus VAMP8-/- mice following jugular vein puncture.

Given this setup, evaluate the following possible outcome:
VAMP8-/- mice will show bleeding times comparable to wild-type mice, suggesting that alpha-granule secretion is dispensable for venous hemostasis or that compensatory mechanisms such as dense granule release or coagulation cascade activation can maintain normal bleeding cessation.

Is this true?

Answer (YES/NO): YES